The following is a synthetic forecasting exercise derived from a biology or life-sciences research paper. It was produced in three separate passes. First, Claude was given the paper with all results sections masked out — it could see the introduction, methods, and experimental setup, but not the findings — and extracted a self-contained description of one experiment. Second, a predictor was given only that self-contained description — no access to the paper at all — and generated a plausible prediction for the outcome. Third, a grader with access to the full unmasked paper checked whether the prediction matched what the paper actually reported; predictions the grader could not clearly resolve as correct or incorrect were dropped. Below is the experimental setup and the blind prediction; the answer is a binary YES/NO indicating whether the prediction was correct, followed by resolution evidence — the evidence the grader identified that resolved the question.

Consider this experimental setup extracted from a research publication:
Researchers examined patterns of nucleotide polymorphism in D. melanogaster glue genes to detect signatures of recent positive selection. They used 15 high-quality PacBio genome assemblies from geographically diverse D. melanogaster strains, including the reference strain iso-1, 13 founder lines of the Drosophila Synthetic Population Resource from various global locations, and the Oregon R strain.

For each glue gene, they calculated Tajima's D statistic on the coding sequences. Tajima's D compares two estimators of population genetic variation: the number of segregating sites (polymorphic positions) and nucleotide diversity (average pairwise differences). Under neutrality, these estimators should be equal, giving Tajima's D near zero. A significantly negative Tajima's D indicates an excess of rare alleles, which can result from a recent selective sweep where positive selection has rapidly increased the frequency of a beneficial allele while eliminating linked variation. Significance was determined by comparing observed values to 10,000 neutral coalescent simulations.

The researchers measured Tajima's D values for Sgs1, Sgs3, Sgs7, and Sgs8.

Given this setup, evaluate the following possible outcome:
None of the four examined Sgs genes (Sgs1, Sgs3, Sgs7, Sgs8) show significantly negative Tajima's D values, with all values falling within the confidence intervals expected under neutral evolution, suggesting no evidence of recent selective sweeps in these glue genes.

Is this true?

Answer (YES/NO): NO